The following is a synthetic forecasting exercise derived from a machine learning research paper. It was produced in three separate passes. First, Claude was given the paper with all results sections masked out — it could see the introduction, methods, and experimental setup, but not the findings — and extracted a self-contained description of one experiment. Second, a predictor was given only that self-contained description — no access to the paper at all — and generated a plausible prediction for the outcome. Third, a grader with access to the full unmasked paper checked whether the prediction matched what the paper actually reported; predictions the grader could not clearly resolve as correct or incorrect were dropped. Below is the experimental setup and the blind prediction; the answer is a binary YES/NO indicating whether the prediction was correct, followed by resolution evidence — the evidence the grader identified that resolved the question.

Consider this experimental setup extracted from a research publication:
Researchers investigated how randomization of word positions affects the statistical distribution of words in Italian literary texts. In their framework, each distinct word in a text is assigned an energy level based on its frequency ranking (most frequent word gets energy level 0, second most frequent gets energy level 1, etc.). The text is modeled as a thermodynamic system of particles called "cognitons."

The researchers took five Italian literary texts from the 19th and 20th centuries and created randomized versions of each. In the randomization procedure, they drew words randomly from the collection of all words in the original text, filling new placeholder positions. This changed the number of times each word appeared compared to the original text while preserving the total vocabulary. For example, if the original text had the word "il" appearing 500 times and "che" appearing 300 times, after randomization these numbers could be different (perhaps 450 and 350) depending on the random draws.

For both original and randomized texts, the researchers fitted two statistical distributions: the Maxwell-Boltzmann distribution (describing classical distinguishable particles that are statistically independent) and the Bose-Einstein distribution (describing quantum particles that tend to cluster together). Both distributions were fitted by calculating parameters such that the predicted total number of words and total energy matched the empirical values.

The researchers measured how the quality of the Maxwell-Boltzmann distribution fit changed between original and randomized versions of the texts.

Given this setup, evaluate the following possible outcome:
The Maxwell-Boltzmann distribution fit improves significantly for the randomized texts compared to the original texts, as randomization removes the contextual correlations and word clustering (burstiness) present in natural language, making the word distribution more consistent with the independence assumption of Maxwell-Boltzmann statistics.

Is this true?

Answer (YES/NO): YES